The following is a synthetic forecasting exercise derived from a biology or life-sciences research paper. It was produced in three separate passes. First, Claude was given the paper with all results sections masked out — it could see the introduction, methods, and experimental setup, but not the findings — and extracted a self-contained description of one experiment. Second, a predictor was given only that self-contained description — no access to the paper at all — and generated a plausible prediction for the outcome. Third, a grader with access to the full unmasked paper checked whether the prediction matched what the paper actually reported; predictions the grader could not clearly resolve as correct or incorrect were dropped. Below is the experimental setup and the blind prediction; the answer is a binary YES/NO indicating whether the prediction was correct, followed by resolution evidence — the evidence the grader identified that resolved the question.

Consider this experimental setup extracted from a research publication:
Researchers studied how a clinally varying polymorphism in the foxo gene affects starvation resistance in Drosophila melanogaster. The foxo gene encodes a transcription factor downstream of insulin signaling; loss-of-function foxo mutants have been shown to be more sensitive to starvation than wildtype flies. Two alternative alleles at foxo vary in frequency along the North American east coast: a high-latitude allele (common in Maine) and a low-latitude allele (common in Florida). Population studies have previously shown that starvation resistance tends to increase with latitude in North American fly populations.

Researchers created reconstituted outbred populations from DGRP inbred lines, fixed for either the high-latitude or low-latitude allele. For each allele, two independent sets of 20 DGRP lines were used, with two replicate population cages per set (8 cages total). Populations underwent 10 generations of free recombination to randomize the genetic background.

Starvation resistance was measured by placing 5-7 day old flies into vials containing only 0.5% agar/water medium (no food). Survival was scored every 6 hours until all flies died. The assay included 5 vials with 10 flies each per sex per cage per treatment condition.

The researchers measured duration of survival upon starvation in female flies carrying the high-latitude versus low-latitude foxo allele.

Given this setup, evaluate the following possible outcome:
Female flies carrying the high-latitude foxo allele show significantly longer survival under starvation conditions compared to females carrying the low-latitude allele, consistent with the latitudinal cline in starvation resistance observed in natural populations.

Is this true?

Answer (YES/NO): NO